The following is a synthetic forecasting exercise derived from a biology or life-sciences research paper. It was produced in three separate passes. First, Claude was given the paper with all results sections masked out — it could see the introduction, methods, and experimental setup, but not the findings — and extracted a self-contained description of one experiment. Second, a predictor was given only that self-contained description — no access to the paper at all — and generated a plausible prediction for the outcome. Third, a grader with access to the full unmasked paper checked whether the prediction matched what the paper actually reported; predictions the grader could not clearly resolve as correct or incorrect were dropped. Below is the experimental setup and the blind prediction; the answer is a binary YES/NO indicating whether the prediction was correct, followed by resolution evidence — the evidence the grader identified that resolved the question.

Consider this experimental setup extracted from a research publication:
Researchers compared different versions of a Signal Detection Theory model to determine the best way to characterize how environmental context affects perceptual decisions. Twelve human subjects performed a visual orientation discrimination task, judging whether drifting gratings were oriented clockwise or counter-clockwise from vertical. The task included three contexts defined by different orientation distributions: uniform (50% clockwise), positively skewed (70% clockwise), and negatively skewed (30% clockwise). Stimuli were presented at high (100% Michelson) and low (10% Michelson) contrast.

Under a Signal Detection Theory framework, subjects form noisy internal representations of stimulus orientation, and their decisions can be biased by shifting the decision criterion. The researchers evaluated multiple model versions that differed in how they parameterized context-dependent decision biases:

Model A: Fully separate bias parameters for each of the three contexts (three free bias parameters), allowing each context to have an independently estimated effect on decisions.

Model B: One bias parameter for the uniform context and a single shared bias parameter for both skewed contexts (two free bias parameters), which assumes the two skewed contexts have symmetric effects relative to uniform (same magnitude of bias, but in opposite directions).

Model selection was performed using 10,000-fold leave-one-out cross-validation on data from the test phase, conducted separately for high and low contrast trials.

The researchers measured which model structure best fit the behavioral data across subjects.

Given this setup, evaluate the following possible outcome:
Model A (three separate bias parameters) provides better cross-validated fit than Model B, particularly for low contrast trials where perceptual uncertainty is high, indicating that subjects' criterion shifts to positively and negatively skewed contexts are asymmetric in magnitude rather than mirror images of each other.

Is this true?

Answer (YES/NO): NO